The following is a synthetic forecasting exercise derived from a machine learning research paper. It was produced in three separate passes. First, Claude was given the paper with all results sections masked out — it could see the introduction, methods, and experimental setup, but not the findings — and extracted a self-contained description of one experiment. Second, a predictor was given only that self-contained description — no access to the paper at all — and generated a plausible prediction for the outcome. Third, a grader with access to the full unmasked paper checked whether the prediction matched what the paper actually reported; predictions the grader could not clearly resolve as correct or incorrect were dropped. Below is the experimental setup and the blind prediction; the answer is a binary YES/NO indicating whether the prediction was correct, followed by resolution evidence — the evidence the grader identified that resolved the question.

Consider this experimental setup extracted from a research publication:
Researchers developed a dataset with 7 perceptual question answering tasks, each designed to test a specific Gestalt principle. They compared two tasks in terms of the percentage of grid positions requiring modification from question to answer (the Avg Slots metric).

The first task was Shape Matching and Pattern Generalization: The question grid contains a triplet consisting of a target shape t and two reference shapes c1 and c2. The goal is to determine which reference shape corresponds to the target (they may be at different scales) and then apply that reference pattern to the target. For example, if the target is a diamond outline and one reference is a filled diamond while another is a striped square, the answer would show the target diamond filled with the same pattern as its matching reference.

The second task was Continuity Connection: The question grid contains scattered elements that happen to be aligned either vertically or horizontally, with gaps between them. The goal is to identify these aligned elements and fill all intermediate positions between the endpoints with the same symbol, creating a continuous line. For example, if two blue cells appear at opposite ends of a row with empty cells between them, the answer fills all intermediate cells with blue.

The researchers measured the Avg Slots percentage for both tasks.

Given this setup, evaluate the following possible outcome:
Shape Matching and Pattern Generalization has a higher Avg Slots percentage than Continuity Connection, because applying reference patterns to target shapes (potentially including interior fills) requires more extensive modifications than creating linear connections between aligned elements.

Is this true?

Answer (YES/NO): YES